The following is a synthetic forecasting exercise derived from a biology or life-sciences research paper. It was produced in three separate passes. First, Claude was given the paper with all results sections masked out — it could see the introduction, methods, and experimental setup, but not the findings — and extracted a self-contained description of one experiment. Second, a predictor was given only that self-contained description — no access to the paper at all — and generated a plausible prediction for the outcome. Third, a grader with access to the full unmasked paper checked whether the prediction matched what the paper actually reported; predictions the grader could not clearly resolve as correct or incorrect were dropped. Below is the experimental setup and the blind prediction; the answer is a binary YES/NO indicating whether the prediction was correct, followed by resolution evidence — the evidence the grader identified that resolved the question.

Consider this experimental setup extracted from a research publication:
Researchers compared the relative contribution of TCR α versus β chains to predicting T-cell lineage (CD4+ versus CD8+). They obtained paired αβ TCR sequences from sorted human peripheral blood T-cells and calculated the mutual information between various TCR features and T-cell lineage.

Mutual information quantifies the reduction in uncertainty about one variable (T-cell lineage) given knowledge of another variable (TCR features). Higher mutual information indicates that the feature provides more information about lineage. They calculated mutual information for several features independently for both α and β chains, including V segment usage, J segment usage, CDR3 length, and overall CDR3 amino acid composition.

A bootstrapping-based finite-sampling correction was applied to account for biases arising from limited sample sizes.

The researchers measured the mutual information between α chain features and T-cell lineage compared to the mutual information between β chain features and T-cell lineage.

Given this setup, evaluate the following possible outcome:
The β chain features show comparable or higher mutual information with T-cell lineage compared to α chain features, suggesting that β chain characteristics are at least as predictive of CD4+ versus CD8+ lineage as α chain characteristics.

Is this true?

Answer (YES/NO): YES